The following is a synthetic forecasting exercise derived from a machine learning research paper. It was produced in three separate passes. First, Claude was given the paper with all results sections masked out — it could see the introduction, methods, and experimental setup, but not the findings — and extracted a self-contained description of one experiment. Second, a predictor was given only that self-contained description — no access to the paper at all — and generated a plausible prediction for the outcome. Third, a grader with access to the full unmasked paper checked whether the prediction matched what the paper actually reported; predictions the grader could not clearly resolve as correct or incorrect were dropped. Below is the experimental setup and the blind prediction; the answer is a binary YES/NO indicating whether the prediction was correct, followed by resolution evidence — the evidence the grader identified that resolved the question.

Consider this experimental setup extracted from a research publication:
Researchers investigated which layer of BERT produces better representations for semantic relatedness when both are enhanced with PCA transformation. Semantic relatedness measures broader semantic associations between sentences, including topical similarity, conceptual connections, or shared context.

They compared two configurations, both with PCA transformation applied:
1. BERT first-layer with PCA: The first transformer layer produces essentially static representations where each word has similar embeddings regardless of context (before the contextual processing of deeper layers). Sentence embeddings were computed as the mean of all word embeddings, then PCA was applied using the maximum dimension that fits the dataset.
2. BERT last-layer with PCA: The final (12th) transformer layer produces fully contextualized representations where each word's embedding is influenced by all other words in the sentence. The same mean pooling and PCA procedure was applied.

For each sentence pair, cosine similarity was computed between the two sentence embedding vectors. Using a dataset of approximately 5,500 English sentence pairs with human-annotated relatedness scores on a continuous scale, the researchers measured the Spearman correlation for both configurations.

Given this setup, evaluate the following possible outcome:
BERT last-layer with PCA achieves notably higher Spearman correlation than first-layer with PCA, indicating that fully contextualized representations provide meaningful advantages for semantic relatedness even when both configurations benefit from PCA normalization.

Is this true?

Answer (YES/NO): NO